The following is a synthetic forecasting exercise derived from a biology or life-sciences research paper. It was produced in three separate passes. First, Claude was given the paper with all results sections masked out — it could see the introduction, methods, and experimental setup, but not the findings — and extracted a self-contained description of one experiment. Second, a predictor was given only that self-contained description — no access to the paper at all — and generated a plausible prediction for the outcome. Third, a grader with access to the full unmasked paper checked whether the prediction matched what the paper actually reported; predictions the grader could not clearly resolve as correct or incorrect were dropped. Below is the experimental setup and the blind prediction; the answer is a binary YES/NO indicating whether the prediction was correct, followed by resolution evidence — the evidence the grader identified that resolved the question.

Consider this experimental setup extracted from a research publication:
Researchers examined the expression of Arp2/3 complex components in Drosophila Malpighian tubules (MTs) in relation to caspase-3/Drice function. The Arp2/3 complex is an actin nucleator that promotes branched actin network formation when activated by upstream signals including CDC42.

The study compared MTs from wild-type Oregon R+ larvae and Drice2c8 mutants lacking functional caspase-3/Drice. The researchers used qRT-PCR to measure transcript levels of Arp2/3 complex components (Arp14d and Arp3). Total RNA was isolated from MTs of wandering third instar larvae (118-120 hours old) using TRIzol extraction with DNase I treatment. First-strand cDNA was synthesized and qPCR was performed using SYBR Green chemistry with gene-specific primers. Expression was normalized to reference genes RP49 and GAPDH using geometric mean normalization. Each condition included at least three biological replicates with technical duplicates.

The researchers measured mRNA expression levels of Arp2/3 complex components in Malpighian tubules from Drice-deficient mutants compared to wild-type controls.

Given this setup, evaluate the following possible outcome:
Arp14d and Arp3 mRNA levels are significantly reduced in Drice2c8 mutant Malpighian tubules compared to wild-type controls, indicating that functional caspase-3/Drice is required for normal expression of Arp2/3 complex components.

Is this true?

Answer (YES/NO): NO